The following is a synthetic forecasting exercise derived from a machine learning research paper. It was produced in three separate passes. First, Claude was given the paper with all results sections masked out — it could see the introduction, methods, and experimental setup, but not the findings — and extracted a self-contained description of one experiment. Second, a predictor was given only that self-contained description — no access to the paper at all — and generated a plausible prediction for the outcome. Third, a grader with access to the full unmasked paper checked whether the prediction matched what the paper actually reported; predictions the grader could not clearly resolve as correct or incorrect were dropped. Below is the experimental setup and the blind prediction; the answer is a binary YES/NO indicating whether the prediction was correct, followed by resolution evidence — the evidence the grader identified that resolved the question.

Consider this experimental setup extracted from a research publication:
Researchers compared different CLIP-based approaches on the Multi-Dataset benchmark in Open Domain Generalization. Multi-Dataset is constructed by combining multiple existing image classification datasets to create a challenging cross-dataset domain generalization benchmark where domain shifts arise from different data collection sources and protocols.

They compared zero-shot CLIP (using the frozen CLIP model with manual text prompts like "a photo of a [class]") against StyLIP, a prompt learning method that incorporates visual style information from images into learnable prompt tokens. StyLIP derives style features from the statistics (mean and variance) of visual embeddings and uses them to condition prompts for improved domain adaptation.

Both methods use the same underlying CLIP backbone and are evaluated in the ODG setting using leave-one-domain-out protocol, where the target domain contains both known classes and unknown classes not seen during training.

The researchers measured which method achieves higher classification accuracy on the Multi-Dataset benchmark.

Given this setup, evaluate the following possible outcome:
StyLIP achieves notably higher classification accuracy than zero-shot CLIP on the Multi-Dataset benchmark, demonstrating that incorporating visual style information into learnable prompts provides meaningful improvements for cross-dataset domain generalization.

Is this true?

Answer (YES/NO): NO